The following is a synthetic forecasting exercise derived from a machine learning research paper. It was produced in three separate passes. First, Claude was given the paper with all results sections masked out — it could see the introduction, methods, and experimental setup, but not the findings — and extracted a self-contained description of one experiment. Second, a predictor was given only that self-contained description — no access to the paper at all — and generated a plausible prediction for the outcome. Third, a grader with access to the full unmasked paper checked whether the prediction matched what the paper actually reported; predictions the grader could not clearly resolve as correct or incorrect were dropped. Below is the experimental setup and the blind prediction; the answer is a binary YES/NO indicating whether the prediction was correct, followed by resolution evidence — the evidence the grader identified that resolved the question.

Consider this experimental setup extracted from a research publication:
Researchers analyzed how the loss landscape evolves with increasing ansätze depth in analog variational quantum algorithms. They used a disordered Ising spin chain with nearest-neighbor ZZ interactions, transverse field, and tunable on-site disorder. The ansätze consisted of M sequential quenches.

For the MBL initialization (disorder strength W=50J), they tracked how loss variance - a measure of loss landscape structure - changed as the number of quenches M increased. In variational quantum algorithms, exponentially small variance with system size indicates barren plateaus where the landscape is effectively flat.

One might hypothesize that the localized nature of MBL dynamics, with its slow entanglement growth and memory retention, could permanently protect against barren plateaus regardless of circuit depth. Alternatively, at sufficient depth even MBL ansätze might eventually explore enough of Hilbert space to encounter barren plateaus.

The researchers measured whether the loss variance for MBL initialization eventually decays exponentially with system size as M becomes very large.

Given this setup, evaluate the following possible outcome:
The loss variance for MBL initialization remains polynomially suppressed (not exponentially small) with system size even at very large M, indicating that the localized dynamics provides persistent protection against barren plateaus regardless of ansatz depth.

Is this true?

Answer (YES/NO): NO